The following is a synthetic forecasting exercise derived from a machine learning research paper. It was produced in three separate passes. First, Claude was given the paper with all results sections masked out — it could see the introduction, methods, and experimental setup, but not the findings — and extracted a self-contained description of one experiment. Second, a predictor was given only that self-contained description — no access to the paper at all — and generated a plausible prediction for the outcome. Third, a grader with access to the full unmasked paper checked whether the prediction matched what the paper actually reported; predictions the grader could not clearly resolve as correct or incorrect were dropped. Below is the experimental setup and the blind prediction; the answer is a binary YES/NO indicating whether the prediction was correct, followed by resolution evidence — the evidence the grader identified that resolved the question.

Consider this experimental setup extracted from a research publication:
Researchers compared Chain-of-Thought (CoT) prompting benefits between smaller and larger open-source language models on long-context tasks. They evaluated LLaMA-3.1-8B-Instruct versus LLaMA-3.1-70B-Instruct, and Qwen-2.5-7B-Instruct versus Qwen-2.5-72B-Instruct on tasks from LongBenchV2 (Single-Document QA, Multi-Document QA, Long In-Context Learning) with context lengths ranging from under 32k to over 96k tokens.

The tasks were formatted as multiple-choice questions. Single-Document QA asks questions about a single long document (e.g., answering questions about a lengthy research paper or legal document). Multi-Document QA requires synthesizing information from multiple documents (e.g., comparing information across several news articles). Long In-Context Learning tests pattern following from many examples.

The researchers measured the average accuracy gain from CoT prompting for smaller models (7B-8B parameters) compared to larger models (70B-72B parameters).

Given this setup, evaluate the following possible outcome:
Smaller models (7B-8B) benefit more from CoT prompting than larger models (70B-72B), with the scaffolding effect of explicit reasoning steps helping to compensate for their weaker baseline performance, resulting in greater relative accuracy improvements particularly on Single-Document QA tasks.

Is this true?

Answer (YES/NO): NO